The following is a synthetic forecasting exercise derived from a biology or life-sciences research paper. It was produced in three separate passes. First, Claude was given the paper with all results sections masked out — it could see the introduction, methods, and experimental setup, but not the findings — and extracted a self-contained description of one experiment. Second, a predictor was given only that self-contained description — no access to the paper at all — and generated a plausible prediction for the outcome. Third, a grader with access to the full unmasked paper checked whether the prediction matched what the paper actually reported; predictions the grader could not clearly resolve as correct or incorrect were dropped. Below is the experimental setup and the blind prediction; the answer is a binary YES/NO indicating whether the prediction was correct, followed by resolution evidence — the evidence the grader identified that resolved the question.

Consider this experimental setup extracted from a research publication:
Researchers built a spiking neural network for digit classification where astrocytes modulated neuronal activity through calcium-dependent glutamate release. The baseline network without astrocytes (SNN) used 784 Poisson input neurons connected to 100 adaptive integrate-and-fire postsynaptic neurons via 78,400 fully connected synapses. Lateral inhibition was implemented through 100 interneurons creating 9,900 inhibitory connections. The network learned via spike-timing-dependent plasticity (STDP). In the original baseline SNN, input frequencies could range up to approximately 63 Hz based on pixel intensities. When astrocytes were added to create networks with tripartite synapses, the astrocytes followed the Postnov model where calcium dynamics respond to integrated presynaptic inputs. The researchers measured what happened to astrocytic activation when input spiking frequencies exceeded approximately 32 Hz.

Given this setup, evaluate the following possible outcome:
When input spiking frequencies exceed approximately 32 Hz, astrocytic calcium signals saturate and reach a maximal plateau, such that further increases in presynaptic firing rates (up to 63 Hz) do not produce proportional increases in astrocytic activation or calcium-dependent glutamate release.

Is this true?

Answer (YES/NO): NO